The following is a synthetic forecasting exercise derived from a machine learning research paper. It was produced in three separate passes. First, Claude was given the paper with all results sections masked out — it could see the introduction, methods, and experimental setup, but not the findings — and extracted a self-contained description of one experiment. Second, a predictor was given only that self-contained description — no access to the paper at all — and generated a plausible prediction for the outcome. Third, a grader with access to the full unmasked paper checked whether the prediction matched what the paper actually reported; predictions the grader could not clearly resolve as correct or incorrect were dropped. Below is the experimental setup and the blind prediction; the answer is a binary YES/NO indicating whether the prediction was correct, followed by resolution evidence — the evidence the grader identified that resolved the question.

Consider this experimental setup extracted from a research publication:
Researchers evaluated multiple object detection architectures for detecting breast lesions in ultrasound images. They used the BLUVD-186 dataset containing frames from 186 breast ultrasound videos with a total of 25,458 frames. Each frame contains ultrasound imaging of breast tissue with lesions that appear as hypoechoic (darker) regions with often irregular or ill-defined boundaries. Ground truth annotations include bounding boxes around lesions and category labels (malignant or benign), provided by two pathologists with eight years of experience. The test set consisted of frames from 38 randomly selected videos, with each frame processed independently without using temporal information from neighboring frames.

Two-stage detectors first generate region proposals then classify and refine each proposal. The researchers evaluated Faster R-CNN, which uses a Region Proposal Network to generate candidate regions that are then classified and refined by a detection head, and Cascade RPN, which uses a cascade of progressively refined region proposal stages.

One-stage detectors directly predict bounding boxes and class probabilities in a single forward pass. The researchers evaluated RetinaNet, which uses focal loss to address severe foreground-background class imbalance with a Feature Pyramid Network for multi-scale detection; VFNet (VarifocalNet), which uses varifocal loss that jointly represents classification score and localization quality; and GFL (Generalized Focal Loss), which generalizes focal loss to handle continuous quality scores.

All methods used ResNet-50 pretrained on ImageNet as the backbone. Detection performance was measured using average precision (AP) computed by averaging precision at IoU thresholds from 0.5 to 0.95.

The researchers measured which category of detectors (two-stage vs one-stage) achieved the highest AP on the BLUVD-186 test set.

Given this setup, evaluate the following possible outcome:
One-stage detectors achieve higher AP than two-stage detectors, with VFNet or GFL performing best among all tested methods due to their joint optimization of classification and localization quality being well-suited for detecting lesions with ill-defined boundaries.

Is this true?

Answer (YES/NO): NO